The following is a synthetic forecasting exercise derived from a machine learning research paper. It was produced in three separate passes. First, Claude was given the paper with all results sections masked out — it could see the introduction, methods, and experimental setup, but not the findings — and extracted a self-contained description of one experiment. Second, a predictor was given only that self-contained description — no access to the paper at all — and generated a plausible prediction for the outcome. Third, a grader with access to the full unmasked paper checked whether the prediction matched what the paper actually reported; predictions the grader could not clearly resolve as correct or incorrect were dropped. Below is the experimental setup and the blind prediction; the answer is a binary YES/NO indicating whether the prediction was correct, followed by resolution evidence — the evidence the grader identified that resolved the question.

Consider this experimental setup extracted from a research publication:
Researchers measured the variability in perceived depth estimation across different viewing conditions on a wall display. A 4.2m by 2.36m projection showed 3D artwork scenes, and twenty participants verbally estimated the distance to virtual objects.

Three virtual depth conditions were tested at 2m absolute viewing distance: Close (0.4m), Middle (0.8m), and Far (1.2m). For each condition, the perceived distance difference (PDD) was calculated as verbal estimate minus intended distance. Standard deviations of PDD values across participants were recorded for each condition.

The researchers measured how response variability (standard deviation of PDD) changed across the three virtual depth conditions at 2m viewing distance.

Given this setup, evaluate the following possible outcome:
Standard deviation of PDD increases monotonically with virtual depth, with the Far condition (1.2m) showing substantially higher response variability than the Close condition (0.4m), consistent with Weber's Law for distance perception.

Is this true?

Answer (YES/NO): YES